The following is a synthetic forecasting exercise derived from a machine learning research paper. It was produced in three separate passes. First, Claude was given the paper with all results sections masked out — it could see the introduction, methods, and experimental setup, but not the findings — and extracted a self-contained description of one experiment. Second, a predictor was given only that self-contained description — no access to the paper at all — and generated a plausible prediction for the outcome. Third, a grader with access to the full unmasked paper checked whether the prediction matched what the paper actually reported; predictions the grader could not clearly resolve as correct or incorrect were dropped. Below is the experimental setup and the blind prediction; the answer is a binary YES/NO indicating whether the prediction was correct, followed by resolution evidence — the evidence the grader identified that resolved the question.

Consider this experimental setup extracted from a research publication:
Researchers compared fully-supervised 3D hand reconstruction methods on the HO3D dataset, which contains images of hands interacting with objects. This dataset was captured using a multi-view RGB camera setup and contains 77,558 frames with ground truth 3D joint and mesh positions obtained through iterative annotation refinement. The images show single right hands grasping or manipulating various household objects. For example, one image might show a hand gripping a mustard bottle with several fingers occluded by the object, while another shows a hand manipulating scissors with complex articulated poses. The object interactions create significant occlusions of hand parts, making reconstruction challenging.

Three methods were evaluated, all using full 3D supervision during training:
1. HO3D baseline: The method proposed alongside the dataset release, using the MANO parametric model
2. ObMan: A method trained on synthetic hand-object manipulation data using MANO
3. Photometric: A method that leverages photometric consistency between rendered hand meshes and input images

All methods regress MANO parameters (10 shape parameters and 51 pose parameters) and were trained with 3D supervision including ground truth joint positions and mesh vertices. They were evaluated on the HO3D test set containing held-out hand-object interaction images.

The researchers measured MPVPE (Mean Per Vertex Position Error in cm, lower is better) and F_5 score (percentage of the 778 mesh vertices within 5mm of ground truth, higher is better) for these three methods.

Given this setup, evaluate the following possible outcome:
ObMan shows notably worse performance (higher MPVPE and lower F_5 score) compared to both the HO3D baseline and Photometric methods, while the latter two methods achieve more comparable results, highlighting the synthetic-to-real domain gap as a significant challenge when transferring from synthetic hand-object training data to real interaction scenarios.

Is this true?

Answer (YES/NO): NO